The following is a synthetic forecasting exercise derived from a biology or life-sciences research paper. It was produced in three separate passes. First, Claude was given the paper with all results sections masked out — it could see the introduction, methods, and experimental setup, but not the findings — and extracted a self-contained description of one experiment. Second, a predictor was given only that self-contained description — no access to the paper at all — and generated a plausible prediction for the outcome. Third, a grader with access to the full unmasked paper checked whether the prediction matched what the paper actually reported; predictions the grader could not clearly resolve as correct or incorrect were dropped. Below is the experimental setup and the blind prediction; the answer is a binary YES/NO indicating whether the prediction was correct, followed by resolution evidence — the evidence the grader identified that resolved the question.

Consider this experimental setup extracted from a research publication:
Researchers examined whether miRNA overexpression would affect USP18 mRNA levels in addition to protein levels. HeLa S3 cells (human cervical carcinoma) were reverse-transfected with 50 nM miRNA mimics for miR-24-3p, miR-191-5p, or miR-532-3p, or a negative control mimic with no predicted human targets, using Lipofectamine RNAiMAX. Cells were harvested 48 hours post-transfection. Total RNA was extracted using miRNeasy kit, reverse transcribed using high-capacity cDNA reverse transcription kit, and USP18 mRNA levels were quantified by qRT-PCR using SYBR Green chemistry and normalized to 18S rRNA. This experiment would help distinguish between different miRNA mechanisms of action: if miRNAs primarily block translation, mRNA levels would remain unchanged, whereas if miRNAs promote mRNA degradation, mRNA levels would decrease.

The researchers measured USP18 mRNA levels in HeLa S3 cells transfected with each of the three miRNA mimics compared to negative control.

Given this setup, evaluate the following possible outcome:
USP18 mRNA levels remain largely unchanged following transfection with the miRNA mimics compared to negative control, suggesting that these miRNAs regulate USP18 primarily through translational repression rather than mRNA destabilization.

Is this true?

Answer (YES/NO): NO